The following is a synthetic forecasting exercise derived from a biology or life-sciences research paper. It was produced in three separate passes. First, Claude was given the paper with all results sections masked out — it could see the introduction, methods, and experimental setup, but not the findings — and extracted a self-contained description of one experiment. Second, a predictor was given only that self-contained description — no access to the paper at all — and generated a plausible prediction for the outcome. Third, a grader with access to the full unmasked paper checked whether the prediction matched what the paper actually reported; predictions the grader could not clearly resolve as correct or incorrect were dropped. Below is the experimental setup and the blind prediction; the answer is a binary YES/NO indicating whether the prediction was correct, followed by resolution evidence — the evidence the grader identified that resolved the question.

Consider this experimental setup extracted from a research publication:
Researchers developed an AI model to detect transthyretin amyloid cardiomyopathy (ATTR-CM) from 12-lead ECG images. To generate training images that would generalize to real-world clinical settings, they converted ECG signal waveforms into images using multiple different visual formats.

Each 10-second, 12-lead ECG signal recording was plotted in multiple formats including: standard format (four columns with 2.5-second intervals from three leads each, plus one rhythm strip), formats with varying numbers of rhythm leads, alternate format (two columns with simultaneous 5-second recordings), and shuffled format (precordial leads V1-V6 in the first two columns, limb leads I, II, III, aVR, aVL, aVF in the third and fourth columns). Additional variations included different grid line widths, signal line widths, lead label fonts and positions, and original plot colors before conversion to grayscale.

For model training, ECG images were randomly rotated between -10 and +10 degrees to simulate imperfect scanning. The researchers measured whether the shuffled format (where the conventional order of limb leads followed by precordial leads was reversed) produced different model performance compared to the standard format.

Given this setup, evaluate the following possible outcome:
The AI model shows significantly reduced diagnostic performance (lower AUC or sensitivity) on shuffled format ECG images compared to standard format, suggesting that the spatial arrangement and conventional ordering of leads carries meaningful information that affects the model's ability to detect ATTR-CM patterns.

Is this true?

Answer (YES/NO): NO